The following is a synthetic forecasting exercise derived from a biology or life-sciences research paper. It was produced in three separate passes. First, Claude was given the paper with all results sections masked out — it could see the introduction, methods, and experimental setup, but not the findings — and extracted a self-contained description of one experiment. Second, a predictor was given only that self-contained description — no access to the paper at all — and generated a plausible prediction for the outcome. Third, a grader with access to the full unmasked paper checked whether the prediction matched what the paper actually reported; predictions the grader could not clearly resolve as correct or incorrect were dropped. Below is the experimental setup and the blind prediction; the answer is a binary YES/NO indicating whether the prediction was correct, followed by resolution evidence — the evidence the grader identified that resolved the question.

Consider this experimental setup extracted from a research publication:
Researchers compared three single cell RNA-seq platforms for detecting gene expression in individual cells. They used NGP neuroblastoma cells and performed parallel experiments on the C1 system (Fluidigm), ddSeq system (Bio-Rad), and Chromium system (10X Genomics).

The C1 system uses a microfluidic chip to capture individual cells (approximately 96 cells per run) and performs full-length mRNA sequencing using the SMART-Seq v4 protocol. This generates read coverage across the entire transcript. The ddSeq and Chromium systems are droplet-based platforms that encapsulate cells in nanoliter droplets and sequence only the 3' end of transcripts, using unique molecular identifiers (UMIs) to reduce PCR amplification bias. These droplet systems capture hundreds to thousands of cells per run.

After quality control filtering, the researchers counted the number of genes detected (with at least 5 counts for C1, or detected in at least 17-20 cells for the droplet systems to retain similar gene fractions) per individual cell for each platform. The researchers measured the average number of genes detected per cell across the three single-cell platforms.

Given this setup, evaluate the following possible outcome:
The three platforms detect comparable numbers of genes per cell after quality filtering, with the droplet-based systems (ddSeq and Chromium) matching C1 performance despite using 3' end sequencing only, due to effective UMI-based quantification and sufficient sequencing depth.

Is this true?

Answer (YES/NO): NO